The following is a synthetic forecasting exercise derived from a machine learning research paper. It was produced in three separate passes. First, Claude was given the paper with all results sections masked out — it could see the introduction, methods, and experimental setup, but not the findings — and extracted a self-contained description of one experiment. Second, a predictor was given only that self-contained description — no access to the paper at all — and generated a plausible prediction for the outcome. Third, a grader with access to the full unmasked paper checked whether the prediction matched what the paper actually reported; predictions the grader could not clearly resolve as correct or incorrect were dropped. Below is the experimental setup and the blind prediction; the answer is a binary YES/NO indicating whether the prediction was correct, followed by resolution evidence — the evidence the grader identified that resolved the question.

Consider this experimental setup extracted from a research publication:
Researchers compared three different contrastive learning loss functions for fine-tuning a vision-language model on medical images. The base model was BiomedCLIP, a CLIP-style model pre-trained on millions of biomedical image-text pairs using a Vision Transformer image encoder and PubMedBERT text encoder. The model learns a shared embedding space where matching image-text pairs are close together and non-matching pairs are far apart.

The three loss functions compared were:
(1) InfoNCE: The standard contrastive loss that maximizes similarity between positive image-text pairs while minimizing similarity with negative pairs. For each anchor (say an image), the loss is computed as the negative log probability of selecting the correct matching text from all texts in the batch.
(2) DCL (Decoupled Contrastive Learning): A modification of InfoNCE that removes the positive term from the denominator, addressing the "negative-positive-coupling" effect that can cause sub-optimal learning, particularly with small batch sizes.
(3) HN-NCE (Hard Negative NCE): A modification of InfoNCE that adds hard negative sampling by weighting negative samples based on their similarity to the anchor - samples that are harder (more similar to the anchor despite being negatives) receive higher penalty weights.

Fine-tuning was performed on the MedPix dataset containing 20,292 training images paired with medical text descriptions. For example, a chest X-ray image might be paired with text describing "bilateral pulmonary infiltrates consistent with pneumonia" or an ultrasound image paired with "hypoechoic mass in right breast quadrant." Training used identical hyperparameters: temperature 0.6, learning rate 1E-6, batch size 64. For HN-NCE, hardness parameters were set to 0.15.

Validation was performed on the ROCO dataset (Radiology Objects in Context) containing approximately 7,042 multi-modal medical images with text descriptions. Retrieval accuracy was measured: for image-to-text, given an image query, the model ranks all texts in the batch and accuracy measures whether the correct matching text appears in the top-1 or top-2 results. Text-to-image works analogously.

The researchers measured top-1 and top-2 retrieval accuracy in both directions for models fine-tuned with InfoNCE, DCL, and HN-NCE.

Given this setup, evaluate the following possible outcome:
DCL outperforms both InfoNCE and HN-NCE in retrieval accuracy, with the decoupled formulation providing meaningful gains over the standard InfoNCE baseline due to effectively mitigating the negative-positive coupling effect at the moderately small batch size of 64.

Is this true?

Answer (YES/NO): NO